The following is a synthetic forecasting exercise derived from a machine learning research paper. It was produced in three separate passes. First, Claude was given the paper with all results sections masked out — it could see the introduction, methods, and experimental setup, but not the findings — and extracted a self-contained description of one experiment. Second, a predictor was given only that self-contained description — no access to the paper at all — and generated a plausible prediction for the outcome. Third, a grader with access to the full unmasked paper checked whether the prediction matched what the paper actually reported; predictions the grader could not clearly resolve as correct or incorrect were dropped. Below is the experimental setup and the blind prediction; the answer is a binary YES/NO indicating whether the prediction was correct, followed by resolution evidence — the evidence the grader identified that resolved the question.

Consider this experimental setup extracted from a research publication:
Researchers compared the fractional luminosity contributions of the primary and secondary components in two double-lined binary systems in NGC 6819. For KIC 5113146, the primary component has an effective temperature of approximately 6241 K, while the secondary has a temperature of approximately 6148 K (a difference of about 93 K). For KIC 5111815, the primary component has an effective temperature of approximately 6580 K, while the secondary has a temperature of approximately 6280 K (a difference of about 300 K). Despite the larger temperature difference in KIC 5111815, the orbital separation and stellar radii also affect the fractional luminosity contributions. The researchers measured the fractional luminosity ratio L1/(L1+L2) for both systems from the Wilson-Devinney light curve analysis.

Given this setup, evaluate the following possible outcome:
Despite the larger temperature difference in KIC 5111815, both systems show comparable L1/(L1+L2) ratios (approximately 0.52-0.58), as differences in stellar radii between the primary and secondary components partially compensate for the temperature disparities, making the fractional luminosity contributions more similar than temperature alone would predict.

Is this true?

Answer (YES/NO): NO